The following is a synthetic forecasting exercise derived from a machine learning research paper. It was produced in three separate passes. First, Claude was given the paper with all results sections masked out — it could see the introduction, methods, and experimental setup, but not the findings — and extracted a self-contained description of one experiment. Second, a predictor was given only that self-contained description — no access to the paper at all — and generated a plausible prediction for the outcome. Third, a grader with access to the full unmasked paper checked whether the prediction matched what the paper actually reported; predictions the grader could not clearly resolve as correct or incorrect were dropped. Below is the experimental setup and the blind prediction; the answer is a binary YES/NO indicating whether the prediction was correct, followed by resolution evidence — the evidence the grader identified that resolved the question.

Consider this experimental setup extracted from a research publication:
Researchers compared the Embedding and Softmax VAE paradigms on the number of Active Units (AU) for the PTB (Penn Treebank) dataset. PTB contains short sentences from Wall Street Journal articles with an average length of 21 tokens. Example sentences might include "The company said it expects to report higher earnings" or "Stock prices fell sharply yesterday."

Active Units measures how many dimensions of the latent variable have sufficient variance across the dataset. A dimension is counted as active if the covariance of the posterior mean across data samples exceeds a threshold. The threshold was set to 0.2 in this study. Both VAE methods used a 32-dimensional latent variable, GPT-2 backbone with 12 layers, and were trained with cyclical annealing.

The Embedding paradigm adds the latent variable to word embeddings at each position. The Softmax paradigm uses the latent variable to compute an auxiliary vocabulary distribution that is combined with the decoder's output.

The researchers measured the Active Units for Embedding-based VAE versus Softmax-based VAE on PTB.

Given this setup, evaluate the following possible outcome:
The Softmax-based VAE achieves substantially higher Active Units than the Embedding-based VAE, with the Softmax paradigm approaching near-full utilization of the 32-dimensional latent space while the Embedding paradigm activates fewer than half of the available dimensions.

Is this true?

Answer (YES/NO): NO